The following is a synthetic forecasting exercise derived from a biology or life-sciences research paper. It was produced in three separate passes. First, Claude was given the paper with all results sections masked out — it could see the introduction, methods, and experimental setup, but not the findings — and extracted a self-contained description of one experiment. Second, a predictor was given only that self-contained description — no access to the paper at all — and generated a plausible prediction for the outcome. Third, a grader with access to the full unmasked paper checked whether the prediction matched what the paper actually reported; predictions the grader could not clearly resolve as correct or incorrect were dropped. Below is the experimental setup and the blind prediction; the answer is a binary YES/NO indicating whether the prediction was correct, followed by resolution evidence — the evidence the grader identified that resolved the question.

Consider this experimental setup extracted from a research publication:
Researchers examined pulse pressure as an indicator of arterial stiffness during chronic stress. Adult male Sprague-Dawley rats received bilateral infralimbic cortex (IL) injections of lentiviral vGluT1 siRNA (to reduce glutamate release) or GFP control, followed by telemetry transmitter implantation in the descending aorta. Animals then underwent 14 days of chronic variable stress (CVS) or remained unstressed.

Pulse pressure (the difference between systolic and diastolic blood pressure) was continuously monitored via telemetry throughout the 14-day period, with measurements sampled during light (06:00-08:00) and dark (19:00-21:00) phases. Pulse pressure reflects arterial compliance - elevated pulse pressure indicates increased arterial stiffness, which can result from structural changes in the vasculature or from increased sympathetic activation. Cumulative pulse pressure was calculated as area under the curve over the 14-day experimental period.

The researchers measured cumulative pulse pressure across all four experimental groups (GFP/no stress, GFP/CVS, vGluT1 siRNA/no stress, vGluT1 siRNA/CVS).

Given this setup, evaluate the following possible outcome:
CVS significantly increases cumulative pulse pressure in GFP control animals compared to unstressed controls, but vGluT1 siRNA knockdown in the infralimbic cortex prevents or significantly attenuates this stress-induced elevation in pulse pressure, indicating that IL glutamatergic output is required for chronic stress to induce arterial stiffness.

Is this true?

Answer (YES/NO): NO